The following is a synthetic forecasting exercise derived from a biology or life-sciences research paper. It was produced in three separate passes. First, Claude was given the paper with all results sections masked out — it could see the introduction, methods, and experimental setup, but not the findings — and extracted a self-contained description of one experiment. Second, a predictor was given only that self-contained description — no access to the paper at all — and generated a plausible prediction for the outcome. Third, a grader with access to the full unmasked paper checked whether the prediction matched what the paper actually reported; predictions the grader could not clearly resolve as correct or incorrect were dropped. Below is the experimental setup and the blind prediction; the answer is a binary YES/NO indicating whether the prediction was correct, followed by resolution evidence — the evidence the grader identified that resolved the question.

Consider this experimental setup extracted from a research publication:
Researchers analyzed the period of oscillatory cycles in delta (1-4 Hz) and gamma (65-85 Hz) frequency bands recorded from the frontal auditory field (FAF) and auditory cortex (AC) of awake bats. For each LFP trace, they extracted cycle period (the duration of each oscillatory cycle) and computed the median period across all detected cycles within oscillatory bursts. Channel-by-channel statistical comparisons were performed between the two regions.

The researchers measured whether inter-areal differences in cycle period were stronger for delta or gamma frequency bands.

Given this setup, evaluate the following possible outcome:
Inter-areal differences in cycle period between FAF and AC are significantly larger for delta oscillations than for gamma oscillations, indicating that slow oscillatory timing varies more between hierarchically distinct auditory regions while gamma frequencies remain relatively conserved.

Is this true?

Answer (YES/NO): NO